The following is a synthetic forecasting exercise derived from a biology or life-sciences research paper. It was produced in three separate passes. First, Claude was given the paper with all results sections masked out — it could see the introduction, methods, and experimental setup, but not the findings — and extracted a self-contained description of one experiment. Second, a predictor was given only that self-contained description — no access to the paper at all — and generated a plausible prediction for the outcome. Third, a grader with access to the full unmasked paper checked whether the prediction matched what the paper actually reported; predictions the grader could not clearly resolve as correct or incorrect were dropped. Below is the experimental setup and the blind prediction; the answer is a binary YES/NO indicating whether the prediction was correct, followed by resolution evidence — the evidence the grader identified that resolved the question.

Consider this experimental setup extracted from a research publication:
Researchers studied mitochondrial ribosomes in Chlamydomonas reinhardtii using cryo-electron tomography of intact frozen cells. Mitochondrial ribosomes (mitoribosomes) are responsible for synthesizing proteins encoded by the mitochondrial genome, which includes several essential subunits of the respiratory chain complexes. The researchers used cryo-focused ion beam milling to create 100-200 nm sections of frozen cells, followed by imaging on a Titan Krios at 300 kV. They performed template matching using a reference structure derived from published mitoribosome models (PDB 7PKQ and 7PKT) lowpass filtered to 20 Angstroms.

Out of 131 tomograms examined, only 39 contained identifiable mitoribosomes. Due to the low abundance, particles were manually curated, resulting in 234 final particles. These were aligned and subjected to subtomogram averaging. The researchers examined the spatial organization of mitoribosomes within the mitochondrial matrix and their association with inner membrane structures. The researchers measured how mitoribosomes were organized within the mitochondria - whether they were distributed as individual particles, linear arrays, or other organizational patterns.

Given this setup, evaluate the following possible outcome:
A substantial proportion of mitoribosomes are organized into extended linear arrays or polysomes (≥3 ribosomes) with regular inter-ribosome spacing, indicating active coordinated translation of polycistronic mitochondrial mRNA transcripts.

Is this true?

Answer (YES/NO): NO